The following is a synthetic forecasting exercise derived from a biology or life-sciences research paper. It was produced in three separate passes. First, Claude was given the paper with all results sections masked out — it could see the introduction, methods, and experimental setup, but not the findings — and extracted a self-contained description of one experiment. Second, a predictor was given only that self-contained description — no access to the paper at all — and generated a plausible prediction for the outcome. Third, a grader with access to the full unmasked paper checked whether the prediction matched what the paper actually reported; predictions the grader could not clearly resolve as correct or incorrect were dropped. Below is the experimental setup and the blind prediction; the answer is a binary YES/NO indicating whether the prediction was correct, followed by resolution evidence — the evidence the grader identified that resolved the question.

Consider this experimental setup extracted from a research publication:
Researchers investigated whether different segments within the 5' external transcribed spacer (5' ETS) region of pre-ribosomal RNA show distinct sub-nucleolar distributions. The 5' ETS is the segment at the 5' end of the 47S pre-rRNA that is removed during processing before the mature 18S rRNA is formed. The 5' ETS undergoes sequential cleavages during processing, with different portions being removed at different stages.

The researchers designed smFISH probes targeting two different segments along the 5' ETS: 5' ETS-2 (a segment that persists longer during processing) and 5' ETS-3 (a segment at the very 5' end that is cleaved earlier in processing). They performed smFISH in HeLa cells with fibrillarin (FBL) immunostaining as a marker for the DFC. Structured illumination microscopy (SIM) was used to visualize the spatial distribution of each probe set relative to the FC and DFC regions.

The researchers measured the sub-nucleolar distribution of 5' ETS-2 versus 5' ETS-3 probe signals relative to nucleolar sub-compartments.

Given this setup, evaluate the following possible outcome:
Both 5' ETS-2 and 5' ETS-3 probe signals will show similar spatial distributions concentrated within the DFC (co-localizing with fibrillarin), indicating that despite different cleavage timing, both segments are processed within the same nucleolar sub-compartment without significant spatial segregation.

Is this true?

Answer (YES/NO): NO